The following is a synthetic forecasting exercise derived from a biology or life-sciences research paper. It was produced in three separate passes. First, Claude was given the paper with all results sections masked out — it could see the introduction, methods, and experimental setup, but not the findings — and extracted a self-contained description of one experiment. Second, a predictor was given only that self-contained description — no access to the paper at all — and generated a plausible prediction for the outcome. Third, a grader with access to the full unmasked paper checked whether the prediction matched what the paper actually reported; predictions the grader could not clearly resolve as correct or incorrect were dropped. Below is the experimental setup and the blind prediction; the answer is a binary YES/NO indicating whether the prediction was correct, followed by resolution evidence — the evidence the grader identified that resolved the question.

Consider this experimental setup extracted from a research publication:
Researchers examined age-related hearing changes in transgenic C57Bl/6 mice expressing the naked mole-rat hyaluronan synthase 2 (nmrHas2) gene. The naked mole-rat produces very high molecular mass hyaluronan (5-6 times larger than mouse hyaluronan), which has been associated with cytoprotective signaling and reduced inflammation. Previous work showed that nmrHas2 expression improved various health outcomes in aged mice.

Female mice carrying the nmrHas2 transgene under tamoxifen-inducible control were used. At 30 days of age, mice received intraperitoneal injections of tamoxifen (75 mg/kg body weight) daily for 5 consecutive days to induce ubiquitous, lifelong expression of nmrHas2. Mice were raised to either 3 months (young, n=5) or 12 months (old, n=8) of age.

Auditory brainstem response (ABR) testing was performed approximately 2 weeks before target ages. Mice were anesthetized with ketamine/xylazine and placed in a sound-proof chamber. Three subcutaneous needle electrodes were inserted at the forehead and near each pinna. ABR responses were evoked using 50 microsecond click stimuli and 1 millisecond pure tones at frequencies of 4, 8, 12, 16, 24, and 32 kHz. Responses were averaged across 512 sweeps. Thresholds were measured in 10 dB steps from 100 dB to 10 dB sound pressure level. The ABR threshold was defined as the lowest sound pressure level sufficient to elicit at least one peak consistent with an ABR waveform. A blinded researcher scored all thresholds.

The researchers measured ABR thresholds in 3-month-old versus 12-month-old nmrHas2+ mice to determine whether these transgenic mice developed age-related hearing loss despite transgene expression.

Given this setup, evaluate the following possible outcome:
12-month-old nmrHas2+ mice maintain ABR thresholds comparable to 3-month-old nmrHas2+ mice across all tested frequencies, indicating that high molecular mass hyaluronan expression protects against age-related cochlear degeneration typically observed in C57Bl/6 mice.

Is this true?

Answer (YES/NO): NO